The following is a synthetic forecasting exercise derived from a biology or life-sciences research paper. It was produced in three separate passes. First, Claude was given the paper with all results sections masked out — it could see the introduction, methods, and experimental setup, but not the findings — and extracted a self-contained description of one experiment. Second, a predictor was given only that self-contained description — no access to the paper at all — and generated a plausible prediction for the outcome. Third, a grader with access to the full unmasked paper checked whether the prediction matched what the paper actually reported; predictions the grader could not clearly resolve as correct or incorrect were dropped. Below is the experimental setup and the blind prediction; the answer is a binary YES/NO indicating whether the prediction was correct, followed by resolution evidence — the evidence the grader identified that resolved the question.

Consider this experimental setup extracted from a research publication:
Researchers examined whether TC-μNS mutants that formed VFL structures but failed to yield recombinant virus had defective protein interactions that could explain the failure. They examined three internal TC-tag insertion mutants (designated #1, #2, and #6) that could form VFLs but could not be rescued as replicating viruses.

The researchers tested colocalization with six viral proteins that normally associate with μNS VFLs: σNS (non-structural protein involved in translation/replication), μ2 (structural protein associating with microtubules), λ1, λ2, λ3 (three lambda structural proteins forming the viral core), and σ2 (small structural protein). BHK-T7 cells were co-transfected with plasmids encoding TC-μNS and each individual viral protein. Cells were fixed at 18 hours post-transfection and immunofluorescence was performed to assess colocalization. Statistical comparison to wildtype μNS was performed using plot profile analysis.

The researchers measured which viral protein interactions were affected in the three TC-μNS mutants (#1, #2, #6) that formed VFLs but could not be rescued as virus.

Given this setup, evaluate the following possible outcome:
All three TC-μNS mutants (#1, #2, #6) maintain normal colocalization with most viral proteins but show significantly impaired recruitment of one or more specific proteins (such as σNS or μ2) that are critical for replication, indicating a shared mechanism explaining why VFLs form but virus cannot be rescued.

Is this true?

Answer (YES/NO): NO